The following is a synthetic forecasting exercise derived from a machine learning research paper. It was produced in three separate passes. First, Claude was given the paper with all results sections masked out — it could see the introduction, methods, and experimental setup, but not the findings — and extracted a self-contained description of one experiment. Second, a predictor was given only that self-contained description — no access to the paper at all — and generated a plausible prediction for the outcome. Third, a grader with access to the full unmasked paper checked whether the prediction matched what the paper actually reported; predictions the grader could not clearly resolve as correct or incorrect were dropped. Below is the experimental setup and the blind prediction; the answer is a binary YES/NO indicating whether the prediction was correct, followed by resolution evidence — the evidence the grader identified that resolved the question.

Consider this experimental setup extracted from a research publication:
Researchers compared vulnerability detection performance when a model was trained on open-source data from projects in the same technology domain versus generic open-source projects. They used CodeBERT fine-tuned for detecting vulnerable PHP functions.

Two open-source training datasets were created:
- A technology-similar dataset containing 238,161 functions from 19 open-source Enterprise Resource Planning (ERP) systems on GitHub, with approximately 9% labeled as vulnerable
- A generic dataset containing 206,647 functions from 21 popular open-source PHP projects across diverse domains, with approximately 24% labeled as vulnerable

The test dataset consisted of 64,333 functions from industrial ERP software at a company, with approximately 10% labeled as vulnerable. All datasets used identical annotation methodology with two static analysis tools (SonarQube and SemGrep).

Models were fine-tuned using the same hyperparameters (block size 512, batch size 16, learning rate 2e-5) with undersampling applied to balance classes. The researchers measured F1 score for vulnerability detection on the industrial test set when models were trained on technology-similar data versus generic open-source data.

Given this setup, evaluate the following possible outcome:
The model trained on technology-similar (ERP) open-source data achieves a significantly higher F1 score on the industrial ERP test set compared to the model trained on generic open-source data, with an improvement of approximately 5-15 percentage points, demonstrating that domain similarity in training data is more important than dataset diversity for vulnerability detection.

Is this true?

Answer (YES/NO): NO